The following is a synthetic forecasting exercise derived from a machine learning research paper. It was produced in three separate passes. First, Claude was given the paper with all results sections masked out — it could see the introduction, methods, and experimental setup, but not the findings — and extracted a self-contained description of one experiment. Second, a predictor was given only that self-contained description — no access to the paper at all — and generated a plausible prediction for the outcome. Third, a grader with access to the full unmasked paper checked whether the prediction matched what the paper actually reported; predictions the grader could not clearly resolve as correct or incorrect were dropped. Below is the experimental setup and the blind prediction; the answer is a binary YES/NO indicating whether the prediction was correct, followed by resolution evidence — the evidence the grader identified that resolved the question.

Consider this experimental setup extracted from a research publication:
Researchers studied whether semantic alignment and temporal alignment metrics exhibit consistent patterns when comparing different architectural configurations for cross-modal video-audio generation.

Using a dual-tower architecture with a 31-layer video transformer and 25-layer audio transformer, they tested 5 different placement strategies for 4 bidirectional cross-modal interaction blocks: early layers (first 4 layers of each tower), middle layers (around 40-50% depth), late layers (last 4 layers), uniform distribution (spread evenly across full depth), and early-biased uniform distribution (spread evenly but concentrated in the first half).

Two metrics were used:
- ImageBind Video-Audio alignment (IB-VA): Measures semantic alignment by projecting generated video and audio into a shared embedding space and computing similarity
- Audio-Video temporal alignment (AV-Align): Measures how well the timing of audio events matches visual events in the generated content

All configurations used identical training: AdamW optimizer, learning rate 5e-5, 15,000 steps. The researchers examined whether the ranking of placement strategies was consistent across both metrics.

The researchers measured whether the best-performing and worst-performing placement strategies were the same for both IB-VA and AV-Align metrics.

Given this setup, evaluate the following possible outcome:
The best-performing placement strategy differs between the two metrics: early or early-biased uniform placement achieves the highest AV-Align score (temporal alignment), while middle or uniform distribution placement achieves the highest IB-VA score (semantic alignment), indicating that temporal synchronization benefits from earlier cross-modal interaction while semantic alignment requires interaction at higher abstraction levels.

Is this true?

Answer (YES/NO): NO